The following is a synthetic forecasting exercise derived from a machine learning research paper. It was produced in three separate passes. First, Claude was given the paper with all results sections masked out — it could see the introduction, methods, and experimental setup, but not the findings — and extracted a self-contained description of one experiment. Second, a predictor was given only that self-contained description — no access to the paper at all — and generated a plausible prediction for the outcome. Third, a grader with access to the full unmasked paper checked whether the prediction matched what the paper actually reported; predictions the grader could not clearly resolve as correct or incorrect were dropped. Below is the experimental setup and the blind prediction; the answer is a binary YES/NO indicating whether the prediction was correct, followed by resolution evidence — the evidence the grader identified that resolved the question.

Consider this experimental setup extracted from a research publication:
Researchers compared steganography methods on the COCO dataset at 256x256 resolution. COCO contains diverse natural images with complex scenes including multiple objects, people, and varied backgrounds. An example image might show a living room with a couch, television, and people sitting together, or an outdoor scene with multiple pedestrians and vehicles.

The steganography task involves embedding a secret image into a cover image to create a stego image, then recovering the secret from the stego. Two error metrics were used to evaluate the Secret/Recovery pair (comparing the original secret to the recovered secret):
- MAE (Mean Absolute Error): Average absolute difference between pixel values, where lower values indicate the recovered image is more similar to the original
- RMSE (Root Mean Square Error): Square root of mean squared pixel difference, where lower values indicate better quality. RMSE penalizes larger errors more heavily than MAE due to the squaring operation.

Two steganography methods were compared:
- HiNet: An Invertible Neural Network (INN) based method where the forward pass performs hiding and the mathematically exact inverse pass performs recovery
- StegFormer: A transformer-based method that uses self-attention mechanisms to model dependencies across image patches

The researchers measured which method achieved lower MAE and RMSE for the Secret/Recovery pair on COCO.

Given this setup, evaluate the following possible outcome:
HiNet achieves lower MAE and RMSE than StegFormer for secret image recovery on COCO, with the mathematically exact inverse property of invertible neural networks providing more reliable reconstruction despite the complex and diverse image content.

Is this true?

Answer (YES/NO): NO